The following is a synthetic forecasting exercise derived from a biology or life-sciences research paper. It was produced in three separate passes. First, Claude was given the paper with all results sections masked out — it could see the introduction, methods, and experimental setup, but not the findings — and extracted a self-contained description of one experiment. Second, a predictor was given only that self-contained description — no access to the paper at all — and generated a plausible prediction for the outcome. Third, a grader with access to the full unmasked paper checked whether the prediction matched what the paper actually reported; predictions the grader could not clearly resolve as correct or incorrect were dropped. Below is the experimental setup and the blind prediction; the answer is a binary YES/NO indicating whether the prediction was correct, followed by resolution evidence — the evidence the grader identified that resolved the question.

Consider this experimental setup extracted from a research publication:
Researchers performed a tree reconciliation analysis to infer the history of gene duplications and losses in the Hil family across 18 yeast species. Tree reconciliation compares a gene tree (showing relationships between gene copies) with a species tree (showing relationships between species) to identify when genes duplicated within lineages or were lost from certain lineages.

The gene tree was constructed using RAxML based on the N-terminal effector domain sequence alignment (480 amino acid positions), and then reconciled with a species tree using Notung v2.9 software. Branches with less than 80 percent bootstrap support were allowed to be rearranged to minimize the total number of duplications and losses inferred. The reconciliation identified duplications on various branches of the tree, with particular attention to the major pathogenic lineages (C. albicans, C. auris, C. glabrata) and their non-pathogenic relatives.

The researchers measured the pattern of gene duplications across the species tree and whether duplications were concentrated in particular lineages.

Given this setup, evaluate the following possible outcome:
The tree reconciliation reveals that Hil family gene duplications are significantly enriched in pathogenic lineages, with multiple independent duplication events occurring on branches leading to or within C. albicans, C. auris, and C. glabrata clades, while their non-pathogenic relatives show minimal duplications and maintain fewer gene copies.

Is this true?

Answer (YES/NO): NO